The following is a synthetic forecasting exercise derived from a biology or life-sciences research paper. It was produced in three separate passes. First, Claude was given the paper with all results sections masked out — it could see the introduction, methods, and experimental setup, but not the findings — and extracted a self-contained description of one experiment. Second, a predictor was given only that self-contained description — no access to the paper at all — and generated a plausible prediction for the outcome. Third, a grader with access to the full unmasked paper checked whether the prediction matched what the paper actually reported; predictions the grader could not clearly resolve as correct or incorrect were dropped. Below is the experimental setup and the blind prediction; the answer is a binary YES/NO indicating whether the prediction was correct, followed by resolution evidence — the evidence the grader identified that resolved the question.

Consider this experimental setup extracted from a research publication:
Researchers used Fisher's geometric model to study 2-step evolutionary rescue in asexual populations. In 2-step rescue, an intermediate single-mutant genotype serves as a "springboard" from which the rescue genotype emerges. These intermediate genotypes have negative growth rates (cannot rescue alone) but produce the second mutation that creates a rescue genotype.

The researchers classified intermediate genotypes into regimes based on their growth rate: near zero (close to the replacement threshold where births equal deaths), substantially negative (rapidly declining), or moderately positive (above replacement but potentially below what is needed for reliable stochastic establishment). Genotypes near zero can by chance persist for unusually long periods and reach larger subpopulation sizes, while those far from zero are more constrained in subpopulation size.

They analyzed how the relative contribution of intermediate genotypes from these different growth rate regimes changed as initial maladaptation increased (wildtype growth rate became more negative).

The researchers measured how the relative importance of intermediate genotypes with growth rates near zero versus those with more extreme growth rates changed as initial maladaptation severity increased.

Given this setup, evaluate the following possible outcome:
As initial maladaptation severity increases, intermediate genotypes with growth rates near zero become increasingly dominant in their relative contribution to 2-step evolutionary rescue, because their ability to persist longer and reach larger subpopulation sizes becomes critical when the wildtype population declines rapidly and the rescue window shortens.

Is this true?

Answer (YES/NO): NO